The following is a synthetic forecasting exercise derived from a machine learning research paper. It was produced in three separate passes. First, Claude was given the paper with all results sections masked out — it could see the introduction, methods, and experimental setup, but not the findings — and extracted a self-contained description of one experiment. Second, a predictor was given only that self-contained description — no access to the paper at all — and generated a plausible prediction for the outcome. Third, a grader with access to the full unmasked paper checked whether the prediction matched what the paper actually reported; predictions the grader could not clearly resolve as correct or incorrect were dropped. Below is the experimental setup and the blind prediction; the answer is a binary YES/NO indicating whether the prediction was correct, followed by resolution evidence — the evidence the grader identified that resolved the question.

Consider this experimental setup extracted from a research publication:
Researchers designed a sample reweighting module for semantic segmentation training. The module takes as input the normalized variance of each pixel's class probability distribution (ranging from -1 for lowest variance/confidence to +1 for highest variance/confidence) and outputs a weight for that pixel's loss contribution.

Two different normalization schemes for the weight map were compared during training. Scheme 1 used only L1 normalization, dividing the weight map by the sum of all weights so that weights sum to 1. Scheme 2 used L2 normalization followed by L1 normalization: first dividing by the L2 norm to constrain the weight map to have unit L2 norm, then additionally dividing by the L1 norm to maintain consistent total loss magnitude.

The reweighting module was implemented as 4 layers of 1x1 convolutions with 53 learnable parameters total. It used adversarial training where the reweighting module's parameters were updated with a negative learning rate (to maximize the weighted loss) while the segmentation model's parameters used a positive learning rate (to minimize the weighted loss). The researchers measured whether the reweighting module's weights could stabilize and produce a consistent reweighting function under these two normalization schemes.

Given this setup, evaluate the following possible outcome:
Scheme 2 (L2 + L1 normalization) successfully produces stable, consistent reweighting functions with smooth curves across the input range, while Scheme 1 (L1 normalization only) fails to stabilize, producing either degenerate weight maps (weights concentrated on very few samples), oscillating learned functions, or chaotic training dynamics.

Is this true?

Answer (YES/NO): YES